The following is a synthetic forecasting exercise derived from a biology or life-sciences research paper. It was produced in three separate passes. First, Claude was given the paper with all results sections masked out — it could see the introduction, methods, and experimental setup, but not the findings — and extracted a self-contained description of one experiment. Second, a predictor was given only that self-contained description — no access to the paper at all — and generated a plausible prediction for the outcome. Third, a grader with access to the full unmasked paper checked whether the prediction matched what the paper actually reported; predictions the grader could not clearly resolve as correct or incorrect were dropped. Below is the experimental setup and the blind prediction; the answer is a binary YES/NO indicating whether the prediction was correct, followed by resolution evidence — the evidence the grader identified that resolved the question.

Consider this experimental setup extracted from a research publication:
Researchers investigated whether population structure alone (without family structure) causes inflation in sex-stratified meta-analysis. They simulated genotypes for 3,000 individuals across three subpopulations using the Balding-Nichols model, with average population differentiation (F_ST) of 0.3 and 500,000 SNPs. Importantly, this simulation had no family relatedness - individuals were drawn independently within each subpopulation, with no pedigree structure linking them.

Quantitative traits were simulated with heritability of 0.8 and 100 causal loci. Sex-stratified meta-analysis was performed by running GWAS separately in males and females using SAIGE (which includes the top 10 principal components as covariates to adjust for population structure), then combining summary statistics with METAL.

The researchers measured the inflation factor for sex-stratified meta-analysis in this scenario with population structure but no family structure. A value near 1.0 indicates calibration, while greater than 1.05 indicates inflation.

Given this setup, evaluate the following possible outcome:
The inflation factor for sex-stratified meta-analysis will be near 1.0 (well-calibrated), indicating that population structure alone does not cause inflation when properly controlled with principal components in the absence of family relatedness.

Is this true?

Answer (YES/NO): YES